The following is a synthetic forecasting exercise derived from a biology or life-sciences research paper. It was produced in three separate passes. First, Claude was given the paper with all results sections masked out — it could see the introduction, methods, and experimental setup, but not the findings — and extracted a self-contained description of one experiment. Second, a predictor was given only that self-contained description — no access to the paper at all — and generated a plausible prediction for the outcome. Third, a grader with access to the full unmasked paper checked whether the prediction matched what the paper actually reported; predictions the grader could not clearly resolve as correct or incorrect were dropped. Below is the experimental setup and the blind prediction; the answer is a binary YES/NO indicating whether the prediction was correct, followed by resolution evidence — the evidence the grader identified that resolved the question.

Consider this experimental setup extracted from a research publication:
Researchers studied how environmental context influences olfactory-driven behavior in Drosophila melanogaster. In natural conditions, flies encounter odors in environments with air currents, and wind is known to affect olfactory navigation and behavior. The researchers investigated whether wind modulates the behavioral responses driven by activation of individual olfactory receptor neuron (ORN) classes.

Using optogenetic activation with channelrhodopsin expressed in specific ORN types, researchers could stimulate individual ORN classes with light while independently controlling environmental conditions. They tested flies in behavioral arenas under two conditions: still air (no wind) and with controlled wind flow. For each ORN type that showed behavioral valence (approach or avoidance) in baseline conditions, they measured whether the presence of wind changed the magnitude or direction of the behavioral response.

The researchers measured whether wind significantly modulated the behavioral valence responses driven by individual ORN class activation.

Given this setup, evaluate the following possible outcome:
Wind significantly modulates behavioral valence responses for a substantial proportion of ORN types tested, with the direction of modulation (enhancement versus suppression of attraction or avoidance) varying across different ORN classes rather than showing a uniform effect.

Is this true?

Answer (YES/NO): NO